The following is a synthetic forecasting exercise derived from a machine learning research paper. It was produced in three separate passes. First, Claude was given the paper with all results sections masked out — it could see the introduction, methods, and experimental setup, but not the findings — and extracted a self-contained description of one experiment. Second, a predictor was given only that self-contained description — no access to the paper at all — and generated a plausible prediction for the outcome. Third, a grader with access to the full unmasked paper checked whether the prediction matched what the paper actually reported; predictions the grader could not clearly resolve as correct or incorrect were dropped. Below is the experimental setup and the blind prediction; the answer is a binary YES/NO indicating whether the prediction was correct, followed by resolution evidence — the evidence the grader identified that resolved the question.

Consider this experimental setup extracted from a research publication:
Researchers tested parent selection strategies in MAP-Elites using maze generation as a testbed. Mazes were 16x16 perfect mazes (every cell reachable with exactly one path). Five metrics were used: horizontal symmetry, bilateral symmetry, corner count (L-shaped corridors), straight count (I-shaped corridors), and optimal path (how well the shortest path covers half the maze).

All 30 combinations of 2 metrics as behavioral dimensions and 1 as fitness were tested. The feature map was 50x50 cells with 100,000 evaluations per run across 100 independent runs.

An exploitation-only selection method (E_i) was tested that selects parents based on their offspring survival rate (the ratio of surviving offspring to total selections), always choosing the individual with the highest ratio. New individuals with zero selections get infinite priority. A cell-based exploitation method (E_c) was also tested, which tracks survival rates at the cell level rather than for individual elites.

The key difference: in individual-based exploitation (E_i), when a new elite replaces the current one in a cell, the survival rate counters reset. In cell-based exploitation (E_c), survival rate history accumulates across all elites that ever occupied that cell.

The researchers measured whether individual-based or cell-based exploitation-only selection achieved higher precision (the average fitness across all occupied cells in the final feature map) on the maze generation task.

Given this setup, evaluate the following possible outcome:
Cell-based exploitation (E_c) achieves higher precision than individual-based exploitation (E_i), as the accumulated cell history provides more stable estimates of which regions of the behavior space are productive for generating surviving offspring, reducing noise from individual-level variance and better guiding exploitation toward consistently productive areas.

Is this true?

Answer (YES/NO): YES